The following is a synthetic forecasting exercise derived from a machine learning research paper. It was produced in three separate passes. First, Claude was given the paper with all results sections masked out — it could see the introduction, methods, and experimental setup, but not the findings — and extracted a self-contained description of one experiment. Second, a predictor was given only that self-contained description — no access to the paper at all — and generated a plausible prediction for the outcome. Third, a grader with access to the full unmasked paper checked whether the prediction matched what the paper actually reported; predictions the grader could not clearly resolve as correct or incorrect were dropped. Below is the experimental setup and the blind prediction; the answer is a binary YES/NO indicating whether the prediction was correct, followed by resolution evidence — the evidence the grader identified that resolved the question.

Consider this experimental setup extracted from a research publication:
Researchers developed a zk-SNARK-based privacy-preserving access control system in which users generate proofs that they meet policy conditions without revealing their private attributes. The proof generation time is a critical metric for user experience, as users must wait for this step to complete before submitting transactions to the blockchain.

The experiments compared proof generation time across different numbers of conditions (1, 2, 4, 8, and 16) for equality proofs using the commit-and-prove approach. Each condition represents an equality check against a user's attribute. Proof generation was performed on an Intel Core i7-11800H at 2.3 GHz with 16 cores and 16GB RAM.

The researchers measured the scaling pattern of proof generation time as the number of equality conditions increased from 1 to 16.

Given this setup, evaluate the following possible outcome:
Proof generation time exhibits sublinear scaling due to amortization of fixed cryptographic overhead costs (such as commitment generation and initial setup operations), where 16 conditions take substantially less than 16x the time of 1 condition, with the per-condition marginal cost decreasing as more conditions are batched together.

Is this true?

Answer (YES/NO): NO